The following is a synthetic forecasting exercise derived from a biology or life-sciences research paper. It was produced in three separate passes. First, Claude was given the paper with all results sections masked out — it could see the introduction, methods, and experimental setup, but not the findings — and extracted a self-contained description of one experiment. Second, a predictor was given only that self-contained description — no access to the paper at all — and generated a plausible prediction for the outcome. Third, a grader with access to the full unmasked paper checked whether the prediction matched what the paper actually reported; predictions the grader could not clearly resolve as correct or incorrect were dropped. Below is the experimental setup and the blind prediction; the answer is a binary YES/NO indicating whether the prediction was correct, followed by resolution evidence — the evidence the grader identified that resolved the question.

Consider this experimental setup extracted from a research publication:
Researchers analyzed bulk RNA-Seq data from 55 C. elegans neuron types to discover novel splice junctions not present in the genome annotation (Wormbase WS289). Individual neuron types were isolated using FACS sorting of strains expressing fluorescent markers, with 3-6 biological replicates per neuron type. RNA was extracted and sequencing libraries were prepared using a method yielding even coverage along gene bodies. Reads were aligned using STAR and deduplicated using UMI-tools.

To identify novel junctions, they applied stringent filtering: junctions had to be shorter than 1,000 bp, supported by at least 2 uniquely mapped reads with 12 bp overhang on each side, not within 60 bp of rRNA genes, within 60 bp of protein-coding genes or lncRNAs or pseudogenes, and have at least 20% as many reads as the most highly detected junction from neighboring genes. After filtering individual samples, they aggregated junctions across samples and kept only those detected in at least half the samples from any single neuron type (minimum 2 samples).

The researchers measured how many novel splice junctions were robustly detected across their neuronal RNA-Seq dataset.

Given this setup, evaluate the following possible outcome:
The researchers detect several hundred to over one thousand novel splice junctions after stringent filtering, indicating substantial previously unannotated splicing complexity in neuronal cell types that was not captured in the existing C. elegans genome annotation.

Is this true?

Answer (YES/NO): YES